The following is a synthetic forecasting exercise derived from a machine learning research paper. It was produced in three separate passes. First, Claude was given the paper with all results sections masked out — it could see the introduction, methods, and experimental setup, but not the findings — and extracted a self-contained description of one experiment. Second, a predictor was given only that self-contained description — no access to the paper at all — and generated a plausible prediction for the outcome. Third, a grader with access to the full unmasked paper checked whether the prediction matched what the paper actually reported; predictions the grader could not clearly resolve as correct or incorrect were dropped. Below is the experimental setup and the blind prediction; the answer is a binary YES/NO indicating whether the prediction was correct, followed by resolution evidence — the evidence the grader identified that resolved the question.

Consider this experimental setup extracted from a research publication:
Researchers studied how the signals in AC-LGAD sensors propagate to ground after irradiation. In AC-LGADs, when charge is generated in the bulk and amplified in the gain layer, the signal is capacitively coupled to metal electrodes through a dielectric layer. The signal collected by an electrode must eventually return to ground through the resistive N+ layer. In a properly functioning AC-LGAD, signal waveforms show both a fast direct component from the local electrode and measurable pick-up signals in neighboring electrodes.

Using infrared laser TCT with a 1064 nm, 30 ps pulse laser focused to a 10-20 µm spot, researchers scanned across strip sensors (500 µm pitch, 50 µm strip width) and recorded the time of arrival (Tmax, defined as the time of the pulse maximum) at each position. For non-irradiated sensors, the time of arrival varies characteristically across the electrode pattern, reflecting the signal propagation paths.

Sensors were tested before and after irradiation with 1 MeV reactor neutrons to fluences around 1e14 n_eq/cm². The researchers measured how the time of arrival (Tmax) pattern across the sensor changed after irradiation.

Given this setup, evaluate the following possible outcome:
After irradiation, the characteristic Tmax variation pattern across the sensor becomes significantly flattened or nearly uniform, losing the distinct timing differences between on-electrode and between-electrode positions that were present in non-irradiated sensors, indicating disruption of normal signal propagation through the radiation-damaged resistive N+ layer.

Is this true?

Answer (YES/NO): NO